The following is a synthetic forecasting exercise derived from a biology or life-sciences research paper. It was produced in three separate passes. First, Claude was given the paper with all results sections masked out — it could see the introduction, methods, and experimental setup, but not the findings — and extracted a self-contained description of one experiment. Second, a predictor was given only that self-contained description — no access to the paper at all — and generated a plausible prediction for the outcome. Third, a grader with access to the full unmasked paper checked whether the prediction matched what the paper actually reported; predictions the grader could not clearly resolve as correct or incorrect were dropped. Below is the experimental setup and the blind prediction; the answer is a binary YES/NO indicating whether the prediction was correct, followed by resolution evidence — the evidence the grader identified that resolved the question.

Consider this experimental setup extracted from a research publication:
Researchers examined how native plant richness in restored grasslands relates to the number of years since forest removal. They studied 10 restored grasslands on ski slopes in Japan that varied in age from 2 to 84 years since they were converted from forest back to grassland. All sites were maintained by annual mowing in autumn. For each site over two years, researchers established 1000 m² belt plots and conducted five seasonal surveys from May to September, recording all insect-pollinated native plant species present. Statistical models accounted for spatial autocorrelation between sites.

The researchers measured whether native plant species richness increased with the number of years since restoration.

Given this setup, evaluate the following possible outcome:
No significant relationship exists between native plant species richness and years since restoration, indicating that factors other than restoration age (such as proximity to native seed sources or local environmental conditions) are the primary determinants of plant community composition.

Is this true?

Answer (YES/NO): NO